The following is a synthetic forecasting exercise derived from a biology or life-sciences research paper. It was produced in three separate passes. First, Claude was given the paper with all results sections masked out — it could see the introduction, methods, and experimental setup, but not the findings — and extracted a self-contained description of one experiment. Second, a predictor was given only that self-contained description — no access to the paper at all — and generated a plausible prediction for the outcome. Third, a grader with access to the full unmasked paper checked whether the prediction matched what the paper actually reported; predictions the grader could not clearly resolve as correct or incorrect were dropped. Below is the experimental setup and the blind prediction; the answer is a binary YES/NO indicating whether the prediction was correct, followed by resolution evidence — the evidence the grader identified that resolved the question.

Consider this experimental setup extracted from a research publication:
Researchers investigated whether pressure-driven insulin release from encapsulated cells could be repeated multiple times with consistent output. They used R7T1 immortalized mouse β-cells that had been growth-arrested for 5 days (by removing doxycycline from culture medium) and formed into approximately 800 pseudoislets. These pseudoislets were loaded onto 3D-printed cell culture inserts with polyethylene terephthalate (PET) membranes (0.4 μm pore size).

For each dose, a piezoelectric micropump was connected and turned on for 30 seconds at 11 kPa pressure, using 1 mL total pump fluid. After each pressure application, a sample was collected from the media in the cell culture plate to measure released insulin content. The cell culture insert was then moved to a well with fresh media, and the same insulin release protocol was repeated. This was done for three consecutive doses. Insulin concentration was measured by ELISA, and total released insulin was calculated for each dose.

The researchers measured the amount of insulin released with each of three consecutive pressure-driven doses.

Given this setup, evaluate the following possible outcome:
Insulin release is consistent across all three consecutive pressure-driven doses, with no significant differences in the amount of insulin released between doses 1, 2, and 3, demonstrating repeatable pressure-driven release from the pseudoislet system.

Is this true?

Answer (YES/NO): YES